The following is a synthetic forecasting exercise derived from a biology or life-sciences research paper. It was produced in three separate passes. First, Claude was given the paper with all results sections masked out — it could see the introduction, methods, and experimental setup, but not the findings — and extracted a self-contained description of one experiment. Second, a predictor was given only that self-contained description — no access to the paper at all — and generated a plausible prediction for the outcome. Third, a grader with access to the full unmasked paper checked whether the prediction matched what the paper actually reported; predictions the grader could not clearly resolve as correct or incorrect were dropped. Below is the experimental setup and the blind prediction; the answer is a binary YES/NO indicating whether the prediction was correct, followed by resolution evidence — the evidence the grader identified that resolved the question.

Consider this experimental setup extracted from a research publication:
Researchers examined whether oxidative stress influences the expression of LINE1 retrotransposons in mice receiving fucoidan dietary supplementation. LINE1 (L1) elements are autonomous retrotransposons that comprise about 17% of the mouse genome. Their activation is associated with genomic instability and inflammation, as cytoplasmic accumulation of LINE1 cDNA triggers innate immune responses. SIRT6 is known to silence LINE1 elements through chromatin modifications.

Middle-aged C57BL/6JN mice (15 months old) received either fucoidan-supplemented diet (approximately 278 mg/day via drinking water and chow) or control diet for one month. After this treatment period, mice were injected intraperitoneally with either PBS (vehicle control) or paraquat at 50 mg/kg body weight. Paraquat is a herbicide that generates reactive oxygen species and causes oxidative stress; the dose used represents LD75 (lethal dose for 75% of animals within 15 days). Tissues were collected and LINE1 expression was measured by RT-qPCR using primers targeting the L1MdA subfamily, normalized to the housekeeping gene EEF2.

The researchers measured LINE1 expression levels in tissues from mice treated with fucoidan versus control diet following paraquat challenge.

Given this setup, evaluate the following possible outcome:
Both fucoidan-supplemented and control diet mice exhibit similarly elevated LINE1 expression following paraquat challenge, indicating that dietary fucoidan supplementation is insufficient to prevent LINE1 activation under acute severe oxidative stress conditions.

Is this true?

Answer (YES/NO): NO